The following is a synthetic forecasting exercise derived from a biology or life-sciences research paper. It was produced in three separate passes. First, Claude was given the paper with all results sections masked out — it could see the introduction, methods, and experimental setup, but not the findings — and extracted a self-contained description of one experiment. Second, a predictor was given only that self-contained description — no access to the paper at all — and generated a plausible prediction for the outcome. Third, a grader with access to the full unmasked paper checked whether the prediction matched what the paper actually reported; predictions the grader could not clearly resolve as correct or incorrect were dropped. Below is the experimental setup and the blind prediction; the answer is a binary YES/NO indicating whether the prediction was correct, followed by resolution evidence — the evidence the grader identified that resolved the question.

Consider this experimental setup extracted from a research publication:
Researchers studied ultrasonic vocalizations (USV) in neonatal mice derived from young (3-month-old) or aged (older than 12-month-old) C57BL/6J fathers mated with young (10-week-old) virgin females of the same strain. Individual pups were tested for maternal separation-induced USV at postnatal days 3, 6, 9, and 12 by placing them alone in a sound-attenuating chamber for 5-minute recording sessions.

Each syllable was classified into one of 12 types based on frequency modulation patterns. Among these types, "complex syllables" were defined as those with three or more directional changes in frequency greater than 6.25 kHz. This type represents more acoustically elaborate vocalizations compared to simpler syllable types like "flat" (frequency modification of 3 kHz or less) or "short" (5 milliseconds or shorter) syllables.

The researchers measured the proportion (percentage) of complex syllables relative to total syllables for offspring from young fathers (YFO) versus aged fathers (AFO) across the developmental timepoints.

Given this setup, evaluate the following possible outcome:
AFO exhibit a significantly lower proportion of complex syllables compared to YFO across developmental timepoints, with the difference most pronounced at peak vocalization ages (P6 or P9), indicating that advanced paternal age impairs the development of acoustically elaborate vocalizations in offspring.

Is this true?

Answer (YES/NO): NO